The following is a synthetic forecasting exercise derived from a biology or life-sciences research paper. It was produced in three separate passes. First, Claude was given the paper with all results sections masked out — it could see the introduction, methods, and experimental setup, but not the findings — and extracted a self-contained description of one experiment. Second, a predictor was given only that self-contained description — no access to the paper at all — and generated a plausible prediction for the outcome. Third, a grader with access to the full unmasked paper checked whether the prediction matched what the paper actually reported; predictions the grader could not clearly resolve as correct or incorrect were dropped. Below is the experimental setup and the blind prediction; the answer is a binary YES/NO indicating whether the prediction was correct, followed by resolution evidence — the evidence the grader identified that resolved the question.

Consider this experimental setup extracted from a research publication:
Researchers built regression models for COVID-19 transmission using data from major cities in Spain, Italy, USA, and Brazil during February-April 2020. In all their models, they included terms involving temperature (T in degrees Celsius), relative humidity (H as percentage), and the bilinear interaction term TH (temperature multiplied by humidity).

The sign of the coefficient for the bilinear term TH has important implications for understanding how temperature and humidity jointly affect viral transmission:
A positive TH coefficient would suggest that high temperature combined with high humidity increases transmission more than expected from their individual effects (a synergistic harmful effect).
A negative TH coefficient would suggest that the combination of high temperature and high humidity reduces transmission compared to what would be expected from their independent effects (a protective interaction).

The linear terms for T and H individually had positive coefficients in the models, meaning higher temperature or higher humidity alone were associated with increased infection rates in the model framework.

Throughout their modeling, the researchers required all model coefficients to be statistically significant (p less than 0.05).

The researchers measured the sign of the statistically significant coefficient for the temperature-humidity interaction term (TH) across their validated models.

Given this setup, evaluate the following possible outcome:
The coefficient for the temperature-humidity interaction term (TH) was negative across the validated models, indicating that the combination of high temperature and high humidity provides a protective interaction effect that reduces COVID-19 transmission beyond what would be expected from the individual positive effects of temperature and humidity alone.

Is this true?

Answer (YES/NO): YES